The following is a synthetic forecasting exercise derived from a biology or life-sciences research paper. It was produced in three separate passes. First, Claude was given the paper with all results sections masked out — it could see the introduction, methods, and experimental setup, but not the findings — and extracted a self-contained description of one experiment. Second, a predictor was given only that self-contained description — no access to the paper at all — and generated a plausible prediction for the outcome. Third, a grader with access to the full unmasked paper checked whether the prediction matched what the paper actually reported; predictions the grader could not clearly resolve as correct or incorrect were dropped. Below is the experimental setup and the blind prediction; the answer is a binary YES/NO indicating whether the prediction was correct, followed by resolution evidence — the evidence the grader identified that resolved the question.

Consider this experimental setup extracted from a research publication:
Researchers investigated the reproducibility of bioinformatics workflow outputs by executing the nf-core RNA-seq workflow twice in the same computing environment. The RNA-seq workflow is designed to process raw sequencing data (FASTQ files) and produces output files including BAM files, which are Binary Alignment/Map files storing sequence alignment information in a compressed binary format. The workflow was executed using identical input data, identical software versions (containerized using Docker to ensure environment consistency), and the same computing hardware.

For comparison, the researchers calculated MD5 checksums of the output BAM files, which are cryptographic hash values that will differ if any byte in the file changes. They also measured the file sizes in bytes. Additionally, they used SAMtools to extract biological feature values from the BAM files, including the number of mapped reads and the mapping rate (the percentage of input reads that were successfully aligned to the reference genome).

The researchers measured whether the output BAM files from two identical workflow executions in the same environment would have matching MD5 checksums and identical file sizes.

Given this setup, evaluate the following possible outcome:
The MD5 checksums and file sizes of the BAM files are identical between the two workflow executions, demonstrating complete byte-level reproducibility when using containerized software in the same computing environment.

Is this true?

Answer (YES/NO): NO